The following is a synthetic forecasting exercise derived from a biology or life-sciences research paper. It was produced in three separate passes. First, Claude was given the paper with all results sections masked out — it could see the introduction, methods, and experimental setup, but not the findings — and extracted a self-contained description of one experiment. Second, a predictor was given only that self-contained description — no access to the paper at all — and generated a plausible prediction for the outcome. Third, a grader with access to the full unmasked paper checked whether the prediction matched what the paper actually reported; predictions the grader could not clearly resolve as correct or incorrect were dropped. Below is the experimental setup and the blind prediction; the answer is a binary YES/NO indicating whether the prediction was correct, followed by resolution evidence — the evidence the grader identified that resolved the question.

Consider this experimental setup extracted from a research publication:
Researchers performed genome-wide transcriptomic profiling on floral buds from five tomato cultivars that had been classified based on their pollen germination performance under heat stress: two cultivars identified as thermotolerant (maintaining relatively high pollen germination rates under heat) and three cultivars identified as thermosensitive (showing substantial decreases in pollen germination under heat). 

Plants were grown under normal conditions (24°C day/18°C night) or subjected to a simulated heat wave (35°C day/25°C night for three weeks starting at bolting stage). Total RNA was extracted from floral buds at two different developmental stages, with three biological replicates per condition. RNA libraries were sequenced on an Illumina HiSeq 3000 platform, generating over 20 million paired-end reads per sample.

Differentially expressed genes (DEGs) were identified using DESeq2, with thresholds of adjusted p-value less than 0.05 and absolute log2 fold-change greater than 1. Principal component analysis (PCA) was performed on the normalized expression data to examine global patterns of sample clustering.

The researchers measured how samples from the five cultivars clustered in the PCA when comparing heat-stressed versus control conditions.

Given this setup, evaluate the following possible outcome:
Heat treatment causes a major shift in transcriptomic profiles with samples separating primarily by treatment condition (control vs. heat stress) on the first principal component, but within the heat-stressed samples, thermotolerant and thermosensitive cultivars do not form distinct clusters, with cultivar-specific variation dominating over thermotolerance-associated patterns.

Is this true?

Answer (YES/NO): NO